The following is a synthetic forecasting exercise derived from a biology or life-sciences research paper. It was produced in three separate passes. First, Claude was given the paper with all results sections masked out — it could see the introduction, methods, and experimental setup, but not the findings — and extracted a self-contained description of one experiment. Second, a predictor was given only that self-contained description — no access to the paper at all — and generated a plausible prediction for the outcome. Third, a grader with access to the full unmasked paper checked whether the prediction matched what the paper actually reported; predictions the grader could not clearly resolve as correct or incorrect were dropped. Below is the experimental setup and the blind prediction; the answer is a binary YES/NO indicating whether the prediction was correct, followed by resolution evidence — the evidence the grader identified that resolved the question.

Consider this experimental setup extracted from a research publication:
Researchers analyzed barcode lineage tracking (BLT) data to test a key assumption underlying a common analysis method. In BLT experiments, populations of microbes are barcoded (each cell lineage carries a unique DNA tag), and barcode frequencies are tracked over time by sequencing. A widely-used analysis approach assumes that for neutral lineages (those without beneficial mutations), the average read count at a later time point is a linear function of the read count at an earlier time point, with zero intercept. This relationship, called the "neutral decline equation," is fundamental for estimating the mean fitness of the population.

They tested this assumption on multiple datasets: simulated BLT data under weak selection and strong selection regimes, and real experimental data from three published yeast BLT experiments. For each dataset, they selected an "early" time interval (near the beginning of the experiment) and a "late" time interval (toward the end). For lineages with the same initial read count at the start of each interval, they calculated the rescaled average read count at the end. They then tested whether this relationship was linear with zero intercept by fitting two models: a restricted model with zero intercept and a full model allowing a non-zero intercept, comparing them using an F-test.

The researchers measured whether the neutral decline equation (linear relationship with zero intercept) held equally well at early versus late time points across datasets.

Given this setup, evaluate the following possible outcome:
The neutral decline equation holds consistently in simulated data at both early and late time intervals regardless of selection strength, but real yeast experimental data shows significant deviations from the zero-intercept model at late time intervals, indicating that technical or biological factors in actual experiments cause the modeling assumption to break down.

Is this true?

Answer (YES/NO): NO